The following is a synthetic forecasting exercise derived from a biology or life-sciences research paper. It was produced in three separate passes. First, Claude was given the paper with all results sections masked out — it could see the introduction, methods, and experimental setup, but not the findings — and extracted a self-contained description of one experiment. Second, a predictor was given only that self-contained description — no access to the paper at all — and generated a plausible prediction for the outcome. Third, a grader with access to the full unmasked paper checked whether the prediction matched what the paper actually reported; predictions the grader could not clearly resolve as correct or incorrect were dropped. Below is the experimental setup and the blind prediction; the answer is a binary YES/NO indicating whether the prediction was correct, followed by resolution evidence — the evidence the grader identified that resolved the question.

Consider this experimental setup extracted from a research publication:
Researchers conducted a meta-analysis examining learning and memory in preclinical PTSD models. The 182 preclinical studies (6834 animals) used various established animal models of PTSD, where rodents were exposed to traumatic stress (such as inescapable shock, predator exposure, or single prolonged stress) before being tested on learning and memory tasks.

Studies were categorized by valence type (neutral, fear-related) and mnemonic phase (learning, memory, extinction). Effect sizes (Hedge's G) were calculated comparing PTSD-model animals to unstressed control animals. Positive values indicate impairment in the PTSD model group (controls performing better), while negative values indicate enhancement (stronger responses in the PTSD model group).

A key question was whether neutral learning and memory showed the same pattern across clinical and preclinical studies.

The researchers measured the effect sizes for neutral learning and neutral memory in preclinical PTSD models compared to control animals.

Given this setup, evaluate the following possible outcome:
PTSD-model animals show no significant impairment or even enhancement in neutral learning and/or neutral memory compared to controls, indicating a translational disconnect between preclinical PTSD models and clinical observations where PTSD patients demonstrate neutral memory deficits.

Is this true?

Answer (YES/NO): NO